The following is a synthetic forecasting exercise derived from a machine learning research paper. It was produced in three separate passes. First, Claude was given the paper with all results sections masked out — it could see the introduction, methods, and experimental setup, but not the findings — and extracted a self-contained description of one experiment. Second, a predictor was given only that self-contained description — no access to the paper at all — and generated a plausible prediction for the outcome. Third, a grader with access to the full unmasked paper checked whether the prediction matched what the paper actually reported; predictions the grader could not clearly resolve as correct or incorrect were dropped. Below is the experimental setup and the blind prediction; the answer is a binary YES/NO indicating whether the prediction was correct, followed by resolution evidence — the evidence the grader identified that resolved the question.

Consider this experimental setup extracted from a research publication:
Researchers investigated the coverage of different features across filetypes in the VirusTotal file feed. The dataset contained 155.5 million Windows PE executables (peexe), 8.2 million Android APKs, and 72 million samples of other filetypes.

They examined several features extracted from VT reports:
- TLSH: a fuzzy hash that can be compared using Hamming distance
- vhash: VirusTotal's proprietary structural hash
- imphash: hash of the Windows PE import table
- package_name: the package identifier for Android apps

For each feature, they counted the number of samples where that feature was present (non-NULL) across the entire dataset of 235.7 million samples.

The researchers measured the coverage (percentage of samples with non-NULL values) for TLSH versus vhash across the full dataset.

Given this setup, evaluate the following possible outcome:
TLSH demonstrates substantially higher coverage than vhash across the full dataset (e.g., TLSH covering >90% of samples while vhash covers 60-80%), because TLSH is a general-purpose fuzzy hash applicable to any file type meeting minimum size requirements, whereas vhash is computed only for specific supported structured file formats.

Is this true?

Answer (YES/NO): NO